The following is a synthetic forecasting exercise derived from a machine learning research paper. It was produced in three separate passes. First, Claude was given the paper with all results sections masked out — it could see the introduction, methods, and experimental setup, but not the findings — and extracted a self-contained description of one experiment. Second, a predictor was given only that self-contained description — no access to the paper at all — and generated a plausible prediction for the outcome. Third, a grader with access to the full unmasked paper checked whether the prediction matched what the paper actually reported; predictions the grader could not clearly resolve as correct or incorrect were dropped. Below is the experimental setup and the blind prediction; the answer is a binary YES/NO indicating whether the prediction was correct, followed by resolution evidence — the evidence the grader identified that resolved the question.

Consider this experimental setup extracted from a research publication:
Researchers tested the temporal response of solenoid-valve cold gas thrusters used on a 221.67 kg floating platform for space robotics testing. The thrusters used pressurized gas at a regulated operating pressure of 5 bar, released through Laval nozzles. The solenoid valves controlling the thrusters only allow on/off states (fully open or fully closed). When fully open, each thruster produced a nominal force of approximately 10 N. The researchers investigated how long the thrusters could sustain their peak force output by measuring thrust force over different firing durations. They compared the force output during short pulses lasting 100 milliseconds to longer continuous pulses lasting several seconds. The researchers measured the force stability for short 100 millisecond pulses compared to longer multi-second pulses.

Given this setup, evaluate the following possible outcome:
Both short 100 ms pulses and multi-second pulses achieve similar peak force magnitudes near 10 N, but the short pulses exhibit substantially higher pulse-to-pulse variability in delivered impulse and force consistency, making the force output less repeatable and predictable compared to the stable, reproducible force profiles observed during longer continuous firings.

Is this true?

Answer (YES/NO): NO